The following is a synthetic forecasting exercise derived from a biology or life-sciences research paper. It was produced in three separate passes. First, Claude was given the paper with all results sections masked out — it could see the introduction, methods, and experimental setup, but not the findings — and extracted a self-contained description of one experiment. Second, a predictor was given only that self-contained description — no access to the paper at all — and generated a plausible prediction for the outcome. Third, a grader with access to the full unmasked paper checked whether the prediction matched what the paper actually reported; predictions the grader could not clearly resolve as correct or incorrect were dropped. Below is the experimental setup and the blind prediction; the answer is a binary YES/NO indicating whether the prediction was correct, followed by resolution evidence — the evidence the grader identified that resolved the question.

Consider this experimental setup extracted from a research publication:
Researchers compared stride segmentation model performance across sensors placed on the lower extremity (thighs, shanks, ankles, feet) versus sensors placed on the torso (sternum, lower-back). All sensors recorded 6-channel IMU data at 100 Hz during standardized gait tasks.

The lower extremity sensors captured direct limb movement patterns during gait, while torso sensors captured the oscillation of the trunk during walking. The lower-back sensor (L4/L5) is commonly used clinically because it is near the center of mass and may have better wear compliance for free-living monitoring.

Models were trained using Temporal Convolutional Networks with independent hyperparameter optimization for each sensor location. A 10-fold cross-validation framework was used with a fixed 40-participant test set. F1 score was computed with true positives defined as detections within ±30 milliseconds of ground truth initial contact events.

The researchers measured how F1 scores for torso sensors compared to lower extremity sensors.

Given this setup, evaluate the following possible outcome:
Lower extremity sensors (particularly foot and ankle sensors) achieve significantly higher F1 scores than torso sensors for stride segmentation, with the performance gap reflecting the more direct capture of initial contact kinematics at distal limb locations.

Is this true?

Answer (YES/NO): YES